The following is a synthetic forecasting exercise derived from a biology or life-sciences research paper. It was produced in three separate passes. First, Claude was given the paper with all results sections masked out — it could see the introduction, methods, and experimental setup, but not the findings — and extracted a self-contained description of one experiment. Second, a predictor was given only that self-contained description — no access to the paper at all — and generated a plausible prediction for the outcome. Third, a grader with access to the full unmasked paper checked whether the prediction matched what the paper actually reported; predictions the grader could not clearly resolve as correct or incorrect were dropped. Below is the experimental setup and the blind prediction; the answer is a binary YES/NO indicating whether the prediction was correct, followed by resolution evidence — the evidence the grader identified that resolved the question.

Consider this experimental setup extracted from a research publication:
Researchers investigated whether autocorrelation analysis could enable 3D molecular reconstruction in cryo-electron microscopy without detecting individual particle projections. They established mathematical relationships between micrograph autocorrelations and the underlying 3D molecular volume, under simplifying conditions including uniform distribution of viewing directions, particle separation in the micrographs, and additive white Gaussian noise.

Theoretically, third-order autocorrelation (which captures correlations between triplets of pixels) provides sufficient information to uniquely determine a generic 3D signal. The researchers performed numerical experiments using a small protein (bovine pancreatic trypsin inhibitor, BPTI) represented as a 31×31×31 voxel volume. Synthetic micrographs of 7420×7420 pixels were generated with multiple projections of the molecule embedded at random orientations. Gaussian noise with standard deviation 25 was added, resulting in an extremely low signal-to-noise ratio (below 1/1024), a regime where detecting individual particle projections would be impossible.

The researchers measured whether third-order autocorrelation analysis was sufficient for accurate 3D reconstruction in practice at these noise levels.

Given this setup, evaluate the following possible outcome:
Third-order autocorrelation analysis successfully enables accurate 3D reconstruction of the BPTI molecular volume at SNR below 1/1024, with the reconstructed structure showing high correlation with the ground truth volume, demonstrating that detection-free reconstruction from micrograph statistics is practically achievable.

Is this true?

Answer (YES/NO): NO